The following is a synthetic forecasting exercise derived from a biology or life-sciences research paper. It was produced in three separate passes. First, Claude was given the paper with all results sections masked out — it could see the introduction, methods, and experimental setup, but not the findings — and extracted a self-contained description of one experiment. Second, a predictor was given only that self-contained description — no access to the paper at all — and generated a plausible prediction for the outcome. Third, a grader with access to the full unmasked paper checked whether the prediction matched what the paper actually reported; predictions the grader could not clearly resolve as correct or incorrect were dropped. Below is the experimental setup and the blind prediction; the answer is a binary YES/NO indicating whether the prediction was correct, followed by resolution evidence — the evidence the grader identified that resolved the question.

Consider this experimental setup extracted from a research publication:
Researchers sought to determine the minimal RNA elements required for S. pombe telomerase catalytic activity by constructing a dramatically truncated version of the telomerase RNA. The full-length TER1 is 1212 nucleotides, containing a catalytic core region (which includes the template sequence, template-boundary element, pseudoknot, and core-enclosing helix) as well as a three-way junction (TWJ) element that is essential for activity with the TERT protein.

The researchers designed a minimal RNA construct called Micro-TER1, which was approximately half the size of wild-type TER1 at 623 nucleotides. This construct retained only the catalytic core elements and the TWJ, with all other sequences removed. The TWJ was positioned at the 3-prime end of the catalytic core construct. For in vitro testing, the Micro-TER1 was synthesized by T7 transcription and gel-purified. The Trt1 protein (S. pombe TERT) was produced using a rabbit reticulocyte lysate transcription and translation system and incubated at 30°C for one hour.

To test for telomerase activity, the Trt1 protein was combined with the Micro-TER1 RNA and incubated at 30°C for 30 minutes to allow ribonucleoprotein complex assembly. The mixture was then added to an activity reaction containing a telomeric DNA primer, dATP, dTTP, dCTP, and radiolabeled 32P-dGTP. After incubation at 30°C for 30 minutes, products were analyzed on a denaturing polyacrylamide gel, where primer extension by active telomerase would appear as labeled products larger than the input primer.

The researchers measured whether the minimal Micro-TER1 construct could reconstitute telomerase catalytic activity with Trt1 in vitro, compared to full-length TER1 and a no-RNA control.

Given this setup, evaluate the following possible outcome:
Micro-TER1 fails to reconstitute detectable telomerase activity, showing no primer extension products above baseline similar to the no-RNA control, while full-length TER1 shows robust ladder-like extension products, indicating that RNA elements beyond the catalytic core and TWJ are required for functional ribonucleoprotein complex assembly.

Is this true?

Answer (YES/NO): NO